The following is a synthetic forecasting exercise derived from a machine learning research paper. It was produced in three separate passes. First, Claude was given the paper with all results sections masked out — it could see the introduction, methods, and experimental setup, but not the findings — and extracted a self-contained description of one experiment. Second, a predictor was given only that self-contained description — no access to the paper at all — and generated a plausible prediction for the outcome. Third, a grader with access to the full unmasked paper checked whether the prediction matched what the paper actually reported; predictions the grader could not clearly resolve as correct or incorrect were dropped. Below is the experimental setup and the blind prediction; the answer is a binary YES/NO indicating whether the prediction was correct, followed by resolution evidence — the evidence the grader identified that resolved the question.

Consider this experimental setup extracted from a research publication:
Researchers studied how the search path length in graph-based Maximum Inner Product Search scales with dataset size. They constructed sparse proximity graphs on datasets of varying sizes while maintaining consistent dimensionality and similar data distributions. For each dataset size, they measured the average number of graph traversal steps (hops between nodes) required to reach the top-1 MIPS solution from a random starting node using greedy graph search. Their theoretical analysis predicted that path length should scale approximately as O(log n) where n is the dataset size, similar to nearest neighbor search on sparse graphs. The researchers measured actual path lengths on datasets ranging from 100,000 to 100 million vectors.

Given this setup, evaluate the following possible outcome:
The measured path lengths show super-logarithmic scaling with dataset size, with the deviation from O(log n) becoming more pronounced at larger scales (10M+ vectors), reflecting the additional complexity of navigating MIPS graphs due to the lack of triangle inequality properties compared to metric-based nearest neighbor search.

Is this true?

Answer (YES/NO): NO